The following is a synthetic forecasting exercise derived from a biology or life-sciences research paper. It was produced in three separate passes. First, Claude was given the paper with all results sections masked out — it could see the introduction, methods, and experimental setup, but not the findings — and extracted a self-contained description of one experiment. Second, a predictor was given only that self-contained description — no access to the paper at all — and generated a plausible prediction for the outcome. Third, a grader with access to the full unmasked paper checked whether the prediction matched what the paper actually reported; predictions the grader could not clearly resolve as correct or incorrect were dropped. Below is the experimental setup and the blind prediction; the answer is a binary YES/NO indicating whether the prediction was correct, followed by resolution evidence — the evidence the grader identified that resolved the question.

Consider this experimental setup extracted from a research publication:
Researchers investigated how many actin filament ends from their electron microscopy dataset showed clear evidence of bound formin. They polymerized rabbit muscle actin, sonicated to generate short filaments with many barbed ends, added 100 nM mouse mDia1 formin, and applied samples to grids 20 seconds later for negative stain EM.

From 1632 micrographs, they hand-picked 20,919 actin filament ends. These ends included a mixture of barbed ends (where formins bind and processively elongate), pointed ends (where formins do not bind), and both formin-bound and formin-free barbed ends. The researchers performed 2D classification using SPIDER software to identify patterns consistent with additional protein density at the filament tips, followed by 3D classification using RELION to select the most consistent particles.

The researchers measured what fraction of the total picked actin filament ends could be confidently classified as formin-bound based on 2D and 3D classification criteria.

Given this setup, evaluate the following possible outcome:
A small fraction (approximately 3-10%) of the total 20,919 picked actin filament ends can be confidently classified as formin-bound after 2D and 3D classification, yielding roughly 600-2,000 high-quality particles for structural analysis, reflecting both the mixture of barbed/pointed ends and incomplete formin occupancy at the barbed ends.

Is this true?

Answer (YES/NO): NO